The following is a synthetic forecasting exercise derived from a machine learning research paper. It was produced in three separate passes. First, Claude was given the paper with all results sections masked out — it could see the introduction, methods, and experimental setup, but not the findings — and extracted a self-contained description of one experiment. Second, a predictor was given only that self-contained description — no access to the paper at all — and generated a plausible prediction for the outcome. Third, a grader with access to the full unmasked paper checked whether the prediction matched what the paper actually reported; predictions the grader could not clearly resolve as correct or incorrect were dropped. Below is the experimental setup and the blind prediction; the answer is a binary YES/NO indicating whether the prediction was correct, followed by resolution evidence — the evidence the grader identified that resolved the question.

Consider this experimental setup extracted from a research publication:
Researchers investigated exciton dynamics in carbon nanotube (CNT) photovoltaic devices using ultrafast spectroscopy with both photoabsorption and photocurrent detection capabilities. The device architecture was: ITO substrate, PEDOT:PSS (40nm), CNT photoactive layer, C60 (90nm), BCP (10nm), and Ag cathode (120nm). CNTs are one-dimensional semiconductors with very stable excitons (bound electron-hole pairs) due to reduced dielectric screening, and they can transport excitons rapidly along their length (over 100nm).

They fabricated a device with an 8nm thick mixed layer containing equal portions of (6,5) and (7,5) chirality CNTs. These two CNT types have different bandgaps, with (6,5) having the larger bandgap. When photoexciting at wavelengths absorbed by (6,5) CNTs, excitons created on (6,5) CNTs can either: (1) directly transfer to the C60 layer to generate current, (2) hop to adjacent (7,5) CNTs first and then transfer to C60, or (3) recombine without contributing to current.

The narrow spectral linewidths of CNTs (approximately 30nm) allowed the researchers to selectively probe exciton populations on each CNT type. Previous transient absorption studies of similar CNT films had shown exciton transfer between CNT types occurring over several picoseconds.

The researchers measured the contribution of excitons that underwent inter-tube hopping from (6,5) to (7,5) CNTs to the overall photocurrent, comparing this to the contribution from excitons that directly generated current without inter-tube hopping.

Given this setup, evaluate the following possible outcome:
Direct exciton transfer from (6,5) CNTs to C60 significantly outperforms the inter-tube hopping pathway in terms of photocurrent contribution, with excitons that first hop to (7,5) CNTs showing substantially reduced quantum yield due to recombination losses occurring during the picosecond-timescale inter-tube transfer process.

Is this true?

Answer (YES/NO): YES